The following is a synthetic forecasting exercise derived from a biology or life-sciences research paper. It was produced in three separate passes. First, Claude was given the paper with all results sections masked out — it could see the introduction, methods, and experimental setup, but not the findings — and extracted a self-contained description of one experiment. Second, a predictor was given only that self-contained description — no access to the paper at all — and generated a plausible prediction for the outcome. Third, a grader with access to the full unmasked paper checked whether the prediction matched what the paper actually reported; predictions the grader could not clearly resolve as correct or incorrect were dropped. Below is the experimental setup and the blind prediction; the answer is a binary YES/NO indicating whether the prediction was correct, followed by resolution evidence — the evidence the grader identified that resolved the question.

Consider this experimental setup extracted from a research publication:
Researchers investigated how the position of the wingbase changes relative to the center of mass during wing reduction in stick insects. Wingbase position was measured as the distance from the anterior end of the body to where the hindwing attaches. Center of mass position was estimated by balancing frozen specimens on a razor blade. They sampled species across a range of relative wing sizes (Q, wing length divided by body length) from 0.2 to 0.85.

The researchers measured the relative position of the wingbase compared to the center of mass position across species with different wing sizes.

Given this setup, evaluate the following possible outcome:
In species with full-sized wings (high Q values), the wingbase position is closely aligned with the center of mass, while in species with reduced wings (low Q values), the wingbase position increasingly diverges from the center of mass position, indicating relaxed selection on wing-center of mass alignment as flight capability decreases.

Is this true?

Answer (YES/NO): NO